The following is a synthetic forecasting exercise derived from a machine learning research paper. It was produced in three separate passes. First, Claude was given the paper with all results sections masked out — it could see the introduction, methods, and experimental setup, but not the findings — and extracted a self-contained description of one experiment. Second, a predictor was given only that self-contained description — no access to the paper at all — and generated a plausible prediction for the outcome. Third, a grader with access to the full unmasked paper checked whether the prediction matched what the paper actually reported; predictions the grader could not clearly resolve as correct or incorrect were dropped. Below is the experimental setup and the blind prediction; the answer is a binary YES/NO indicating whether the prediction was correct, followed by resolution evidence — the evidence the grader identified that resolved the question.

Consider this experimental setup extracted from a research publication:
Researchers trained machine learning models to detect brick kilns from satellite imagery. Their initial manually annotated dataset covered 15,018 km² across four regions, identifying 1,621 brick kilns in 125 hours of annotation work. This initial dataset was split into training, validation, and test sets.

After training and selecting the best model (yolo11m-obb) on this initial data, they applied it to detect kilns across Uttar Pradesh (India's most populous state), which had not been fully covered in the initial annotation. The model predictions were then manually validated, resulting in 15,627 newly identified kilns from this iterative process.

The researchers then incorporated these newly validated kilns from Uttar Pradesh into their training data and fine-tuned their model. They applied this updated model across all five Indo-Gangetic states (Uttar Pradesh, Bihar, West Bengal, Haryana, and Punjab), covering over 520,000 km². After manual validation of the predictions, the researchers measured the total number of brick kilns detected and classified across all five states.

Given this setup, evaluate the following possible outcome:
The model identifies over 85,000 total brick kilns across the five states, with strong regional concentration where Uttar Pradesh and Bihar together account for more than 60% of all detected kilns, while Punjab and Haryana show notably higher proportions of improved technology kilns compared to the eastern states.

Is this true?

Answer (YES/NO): NO